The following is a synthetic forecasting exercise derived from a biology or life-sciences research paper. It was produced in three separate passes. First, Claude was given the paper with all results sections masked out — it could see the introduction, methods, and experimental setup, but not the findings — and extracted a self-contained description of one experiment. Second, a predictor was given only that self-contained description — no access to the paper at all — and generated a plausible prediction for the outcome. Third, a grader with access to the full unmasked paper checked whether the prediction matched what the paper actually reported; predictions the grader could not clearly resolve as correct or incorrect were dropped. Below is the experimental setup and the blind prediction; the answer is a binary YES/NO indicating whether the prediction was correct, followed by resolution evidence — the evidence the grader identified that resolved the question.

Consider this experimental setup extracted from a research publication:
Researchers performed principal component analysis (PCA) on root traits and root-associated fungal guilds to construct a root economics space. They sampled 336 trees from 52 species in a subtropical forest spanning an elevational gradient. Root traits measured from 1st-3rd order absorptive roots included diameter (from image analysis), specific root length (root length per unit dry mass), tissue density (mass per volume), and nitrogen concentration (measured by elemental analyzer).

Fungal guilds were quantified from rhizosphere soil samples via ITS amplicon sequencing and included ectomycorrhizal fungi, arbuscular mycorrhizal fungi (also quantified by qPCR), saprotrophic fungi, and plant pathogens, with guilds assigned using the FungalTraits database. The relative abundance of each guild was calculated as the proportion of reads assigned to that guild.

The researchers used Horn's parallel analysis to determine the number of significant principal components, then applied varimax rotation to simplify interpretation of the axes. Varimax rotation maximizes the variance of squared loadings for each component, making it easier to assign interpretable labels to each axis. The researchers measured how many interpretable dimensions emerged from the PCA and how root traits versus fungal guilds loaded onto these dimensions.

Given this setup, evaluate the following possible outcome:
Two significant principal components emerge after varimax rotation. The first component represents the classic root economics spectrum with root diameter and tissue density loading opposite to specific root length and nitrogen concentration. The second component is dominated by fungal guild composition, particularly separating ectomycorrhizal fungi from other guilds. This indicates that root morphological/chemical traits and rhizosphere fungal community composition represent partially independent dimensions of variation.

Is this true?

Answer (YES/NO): NO